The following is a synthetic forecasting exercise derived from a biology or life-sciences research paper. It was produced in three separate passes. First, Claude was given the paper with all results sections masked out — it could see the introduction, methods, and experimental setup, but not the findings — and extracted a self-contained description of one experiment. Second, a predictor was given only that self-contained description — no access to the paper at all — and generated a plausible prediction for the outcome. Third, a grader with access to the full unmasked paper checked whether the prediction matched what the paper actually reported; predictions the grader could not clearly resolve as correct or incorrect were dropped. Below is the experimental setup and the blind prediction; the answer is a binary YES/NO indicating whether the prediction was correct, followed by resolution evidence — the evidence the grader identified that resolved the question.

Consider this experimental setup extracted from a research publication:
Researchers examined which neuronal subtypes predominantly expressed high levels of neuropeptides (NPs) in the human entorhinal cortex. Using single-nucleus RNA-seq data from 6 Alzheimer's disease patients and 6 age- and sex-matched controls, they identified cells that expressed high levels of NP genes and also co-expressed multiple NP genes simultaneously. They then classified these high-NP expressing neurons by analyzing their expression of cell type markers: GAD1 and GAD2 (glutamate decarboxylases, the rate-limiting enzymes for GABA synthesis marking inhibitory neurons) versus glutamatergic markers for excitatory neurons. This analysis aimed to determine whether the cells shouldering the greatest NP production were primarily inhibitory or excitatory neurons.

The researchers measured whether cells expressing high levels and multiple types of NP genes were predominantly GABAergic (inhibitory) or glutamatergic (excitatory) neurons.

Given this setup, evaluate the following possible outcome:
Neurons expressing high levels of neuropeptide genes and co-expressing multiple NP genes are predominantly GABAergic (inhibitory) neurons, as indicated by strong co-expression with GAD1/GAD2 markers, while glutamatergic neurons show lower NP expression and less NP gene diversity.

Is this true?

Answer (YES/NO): NO